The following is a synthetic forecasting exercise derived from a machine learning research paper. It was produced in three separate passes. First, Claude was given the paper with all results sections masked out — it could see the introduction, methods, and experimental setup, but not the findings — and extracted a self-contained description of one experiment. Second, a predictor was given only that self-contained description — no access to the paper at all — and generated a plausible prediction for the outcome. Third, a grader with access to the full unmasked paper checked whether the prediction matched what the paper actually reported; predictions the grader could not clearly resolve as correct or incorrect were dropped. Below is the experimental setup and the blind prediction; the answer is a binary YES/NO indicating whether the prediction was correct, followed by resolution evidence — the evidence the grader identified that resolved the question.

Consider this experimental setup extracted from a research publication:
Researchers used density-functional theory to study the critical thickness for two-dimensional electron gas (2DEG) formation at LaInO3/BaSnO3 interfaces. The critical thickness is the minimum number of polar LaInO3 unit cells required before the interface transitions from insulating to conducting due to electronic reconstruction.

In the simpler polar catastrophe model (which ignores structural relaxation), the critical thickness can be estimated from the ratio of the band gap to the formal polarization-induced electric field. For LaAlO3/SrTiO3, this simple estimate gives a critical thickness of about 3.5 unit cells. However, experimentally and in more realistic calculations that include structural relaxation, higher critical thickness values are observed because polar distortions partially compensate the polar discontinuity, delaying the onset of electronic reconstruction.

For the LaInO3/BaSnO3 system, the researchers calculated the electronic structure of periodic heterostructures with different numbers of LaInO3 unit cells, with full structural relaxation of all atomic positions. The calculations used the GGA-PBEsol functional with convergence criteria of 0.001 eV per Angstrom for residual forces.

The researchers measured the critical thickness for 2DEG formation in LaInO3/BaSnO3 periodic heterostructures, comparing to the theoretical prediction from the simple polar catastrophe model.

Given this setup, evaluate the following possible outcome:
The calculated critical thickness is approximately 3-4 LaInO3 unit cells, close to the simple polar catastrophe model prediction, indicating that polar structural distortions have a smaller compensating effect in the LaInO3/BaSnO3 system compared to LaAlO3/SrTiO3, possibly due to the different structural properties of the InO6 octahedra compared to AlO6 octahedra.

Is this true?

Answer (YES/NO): NO